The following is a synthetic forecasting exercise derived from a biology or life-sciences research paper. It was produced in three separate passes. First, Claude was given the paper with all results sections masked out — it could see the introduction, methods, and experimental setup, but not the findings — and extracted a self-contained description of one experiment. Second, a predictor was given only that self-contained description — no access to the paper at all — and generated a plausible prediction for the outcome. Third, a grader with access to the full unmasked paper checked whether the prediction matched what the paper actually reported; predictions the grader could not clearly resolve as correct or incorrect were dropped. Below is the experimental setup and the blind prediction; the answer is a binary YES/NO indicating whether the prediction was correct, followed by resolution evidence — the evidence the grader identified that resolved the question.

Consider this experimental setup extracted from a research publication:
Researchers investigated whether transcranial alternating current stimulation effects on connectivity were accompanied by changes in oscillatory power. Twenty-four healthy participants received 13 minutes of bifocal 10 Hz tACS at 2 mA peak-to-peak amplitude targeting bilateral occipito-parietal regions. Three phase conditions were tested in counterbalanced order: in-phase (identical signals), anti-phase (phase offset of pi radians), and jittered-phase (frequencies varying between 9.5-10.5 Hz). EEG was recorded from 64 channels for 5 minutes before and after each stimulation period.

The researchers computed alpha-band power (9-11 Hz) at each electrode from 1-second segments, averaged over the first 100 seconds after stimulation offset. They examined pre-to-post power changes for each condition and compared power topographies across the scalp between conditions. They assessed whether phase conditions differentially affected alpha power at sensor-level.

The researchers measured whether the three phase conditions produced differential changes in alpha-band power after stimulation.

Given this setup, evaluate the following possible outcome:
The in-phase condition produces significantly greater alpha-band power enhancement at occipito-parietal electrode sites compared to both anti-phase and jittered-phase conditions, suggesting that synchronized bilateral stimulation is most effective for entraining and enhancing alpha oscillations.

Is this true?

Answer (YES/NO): NO